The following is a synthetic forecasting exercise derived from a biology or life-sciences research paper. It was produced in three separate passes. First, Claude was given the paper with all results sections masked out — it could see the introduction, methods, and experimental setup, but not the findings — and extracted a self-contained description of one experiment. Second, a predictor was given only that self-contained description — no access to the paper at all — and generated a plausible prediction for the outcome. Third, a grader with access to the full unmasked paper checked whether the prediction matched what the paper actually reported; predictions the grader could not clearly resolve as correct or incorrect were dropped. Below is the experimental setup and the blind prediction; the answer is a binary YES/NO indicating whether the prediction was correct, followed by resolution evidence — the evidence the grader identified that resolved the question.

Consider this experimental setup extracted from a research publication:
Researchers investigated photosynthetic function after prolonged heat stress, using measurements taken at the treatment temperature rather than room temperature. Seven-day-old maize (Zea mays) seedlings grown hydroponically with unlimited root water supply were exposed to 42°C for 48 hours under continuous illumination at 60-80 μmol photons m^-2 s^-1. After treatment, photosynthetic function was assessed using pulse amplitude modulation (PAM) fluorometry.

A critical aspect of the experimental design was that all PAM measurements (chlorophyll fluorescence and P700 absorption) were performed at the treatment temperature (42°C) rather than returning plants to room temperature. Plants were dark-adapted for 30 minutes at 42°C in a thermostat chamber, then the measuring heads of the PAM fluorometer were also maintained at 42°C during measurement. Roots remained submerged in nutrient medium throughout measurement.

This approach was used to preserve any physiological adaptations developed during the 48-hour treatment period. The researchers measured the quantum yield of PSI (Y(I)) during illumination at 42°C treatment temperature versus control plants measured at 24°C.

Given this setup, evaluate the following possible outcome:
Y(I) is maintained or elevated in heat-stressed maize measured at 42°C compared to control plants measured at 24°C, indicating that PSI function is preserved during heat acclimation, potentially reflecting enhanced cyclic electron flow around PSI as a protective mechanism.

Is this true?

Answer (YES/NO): NO